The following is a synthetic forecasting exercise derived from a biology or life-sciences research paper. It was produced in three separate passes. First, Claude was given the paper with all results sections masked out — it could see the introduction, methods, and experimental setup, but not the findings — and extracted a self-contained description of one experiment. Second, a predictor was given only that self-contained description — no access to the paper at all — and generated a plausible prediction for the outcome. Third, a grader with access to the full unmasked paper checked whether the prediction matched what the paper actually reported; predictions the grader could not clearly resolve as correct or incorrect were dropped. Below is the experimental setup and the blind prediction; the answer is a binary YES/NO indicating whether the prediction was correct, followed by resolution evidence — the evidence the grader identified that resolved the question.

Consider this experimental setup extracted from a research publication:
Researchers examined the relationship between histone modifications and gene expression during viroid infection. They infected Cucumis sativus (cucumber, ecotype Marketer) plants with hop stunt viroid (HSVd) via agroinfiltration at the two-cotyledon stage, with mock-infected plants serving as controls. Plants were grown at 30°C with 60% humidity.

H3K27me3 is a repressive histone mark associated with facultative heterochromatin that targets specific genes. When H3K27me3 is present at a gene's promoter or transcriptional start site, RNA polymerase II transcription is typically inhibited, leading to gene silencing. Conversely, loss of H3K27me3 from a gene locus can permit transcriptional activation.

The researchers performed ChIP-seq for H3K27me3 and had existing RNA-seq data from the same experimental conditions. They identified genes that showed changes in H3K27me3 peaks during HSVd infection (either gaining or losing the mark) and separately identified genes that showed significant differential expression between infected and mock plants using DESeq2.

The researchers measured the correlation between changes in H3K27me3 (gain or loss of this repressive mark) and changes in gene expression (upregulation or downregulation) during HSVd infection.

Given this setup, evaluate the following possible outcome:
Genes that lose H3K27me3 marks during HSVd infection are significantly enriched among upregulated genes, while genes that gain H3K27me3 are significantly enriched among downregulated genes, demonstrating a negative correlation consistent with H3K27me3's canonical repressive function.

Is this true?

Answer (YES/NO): NO